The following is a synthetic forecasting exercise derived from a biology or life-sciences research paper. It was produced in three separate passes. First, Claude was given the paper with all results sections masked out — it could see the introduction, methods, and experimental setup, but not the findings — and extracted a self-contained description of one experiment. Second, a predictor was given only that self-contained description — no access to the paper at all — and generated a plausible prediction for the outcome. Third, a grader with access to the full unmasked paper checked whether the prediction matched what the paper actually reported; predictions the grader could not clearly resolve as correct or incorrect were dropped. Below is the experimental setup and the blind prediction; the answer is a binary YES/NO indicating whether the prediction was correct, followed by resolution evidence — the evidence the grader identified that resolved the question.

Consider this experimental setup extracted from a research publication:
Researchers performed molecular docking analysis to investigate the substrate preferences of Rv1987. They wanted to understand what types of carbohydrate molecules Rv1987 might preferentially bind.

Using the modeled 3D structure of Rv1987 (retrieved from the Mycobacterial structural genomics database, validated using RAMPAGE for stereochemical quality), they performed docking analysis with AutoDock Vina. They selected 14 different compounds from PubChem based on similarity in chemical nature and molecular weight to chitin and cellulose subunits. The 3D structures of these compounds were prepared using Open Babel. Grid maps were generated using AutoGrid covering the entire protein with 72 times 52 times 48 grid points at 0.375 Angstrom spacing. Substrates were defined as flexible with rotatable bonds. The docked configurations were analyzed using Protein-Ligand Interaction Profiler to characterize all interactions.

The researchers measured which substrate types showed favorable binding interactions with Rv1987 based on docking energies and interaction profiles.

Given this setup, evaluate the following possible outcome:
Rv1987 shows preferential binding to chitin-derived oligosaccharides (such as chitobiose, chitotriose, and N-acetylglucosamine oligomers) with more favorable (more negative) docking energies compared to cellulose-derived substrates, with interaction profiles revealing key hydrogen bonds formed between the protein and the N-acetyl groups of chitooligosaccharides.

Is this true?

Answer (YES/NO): NO